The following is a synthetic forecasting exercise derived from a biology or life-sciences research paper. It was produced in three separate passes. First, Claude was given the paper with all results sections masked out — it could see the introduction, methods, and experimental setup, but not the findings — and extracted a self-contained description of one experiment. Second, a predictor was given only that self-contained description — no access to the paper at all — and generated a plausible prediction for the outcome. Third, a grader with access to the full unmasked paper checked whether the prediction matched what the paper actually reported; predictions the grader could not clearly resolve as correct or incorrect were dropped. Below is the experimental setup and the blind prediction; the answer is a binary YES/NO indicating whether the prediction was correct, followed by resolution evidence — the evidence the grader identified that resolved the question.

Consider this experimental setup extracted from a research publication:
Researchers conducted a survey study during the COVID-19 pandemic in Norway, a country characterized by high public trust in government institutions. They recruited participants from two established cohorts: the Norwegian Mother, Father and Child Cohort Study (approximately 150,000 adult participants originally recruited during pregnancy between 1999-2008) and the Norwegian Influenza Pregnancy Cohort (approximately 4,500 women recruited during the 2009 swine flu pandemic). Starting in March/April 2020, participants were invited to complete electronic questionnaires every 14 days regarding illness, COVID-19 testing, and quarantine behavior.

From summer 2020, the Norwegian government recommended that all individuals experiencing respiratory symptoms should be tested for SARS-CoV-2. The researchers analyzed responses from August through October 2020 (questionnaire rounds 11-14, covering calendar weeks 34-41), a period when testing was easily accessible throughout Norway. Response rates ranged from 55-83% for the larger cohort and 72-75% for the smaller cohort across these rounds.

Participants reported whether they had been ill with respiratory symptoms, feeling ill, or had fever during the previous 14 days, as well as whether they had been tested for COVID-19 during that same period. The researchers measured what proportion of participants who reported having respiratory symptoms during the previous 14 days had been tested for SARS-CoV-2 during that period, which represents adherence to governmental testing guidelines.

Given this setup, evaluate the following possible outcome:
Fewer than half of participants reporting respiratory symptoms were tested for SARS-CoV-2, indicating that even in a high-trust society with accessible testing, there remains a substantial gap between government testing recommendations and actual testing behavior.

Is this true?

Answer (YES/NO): YES